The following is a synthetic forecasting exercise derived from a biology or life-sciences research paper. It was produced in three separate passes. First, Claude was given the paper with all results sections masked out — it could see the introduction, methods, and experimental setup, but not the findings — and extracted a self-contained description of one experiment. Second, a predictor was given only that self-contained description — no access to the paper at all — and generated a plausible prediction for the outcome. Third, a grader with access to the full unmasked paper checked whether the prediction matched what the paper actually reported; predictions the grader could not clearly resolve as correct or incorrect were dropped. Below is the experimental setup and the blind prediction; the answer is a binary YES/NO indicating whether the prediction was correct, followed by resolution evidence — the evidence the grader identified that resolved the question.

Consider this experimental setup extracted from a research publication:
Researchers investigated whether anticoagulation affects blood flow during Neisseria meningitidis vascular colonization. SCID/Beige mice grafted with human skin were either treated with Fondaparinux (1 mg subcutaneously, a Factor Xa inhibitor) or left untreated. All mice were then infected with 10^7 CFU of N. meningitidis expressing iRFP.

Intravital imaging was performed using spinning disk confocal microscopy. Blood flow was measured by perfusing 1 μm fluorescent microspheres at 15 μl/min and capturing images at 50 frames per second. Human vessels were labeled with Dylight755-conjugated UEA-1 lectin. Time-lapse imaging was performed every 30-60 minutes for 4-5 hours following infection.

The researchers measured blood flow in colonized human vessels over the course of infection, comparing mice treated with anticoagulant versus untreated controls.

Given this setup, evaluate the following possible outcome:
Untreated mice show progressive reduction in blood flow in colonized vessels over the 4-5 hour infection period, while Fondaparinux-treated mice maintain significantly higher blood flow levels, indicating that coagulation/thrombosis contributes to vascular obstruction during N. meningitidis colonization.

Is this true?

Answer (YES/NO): YES